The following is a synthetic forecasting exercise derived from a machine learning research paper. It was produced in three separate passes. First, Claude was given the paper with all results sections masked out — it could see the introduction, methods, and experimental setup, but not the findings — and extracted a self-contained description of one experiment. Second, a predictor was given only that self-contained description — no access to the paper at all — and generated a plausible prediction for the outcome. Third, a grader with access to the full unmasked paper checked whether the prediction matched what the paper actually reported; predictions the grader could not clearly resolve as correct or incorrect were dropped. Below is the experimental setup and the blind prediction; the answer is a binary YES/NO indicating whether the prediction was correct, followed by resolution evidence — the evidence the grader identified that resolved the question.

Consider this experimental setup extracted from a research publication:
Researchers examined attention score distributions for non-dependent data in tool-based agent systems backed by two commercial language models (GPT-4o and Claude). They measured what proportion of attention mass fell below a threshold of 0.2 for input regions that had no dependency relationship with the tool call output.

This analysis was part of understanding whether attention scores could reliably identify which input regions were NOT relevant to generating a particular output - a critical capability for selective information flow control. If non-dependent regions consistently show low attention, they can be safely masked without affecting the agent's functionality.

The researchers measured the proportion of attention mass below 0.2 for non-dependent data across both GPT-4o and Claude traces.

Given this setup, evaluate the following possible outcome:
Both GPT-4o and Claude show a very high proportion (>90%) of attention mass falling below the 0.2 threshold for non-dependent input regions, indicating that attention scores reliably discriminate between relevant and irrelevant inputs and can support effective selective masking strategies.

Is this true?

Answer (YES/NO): NO